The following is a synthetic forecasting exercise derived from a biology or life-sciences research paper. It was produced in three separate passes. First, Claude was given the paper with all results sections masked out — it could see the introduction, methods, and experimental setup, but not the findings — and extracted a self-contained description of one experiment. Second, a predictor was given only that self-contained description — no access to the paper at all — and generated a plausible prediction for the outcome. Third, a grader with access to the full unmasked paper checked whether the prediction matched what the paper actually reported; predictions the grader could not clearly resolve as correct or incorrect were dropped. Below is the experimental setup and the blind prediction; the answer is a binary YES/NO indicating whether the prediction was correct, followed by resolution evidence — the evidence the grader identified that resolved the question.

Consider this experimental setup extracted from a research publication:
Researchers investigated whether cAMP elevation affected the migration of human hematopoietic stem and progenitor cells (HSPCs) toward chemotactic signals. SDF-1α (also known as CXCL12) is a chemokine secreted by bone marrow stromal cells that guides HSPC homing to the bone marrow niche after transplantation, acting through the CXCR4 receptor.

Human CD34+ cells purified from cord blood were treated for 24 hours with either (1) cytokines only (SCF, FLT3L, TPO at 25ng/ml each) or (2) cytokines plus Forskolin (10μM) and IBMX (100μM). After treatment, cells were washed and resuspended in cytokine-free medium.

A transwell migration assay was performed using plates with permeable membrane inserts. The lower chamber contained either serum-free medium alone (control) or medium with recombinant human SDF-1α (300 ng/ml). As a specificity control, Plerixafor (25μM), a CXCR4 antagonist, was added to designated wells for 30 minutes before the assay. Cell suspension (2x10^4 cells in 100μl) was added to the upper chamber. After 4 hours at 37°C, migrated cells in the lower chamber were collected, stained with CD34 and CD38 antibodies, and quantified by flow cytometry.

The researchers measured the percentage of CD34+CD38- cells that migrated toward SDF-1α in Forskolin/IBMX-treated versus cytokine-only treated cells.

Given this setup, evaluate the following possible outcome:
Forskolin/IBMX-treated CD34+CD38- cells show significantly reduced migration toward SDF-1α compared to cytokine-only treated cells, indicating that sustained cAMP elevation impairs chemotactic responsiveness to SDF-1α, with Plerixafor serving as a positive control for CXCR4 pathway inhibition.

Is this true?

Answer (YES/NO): NO